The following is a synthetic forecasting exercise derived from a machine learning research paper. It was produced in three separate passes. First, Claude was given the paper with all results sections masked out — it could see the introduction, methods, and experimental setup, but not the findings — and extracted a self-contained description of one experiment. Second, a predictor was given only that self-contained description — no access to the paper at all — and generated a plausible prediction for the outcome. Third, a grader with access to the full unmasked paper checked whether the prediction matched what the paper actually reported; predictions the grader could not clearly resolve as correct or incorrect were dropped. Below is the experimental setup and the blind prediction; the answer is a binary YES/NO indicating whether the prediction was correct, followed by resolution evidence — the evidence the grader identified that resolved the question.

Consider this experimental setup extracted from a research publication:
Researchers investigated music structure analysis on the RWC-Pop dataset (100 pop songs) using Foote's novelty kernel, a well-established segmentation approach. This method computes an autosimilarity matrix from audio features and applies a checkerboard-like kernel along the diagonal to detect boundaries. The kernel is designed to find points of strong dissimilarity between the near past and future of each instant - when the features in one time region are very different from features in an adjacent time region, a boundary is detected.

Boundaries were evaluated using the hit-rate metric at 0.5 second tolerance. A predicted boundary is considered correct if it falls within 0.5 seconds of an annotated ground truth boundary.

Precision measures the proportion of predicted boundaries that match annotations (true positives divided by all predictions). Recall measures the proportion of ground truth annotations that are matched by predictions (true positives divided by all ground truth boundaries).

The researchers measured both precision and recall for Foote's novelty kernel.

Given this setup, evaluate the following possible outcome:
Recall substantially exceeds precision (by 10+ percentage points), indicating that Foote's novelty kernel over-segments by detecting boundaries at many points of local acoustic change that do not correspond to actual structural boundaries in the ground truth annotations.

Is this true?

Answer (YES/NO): NO